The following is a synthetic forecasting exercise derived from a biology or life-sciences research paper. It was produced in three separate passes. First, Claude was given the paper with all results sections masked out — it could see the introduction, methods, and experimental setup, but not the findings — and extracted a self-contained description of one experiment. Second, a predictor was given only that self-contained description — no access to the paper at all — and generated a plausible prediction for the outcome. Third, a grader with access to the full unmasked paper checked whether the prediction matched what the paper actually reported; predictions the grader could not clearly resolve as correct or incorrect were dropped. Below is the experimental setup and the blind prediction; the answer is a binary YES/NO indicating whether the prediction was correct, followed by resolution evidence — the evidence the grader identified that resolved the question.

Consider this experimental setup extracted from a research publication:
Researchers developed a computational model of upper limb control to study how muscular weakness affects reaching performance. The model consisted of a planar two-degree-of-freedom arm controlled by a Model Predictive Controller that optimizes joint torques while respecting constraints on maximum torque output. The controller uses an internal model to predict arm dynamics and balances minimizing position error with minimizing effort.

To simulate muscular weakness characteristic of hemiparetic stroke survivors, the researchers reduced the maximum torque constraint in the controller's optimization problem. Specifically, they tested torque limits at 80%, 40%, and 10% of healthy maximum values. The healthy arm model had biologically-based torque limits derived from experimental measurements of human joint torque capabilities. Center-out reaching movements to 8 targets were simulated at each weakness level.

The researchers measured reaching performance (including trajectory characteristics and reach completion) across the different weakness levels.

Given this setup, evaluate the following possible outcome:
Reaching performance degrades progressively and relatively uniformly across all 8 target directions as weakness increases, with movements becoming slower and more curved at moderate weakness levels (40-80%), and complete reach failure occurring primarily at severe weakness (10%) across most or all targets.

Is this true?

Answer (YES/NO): NO